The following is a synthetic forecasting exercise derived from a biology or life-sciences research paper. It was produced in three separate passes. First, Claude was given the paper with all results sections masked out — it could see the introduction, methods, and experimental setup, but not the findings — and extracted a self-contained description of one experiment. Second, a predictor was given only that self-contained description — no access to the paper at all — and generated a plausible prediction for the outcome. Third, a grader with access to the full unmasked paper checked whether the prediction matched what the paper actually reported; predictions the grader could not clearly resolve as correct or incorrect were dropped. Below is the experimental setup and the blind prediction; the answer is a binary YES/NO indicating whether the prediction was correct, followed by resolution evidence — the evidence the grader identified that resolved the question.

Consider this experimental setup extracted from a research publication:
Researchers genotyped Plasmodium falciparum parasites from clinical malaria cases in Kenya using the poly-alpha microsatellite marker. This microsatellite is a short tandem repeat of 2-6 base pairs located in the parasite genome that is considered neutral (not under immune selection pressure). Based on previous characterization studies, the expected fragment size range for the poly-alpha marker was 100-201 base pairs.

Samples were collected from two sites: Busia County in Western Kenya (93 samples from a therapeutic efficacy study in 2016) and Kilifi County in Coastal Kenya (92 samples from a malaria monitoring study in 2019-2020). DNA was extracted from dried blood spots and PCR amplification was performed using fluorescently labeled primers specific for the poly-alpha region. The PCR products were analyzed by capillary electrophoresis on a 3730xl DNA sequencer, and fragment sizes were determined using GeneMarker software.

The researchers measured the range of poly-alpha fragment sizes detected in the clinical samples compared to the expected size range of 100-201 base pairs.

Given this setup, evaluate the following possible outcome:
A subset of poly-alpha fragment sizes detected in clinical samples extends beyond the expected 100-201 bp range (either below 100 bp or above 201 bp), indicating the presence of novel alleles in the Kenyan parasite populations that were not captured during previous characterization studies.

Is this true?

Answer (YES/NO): YES